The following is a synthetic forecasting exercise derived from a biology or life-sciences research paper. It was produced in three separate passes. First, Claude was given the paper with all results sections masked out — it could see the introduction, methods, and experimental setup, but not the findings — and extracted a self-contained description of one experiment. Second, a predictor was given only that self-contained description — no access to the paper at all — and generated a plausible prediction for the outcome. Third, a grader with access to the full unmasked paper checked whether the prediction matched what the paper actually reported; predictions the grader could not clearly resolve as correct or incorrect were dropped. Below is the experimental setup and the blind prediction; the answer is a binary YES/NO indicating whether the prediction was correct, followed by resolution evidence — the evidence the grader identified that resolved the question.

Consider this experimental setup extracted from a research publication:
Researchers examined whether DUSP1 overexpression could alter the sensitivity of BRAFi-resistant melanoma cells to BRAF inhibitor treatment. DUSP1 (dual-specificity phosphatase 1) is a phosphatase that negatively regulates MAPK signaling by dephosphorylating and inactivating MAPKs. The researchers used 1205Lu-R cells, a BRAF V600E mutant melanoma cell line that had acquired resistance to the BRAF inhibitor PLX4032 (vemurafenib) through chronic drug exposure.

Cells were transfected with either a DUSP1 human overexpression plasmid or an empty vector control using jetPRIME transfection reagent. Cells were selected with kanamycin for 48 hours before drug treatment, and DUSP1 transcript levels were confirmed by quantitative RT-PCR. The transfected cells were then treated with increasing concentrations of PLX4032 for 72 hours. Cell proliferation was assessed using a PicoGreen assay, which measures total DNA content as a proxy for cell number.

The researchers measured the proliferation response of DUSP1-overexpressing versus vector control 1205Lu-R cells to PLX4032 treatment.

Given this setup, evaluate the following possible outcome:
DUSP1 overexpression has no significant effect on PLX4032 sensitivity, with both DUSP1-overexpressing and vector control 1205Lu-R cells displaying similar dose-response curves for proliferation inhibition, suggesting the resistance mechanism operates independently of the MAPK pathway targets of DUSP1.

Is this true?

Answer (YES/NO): NO